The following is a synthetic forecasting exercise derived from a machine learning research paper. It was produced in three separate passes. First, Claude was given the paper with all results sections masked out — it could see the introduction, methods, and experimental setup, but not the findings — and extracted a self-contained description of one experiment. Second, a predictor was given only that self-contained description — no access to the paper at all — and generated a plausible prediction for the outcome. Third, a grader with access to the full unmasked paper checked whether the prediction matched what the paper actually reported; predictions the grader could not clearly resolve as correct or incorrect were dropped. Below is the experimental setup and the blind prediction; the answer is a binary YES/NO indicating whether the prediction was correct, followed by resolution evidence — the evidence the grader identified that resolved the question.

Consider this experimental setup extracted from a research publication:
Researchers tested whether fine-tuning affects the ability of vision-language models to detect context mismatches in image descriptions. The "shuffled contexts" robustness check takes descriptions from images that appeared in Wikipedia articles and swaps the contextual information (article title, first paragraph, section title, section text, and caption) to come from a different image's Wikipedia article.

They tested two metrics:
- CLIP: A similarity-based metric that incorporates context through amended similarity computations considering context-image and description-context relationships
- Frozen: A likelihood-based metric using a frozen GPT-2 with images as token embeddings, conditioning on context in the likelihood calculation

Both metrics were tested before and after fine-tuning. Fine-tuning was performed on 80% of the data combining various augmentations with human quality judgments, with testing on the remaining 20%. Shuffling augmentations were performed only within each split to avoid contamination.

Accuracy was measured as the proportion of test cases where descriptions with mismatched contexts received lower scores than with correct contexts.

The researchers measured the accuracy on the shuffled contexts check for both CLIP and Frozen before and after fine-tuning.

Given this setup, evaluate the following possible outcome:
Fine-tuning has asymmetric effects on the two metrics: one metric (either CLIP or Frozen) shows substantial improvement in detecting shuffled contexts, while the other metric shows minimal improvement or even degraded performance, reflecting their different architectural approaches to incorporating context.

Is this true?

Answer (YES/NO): NO